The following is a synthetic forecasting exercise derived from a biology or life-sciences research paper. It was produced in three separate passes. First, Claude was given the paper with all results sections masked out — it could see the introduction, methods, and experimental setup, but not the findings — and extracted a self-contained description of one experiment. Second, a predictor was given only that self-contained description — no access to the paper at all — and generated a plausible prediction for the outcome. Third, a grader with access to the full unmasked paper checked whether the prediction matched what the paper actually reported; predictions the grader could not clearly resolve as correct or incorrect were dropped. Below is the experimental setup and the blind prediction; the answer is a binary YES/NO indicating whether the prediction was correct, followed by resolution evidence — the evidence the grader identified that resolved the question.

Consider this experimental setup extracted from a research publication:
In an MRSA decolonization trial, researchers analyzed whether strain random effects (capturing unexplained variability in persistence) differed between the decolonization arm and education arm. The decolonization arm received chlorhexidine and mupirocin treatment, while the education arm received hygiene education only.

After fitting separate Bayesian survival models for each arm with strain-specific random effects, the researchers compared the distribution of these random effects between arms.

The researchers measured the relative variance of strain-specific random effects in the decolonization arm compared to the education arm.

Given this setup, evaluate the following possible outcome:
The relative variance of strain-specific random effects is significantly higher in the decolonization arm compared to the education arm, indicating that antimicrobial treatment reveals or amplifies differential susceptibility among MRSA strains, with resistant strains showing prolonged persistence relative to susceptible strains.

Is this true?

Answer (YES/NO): NO